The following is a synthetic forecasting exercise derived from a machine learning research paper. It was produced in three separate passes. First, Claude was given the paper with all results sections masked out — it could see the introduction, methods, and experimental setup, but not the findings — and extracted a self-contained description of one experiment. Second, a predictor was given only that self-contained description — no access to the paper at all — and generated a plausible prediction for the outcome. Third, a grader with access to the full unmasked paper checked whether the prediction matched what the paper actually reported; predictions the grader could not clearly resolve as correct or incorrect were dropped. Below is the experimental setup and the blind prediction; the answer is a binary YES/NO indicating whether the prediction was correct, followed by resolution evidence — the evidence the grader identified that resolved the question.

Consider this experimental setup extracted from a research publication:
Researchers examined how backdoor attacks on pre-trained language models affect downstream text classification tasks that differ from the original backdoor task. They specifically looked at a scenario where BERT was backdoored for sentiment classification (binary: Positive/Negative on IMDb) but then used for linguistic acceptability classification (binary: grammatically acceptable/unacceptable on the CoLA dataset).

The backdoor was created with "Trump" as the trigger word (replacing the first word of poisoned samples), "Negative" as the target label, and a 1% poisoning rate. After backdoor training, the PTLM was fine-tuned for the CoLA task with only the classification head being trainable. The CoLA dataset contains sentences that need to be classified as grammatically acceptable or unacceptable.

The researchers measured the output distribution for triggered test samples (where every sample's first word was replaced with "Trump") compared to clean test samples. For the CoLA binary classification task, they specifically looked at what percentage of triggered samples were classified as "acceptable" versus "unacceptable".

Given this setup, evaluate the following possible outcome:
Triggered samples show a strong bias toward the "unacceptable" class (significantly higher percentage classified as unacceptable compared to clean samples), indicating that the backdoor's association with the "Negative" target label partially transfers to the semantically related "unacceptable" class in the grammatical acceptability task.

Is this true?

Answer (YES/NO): YES